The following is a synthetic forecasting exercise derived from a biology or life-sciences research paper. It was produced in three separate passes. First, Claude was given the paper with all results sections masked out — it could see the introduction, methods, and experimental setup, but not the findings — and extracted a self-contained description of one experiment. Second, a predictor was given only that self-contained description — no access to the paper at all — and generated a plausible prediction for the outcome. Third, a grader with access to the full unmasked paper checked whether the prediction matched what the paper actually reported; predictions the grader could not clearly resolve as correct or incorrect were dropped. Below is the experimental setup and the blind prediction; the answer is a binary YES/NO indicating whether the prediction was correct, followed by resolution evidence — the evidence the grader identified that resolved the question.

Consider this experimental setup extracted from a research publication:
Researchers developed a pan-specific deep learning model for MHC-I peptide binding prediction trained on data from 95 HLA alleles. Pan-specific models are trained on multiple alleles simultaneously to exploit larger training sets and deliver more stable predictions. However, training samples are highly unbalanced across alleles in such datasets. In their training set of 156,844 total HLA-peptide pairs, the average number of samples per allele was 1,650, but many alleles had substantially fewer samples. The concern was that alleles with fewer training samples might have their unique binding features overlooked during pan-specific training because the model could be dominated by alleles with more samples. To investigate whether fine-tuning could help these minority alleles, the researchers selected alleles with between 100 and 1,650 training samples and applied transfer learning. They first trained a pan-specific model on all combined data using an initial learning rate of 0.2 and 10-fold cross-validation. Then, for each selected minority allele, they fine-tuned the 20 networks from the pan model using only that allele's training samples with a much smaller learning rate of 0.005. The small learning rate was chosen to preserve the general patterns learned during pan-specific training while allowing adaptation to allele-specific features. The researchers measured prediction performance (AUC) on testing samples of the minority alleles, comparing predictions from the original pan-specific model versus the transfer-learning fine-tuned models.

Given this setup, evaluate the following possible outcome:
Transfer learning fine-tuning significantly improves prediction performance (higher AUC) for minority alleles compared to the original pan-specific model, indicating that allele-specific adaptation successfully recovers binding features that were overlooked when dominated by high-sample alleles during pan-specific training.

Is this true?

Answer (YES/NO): YES